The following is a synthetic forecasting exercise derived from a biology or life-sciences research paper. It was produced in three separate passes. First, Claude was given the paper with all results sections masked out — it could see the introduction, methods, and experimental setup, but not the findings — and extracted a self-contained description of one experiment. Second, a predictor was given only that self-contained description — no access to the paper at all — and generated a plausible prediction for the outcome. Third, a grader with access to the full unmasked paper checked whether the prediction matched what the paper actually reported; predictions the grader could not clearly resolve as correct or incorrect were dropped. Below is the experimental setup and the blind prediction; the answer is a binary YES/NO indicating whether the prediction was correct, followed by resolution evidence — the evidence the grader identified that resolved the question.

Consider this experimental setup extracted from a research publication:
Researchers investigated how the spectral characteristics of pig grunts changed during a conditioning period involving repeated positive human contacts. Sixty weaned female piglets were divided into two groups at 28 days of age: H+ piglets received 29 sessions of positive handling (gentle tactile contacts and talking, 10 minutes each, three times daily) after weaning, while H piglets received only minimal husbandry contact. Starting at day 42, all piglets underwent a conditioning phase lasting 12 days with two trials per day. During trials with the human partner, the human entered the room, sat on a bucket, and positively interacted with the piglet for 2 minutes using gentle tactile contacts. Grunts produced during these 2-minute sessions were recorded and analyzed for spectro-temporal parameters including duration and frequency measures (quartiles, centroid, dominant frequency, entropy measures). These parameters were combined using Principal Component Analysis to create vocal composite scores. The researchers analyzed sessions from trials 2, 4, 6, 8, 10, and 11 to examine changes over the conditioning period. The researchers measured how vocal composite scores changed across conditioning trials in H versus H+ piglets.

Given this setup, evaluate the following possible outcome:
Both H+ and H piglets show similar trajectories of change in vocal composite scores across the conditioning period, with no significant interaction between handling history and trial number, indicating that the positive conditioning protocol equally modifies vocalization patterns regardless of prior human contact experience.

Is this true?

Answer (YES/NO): YES